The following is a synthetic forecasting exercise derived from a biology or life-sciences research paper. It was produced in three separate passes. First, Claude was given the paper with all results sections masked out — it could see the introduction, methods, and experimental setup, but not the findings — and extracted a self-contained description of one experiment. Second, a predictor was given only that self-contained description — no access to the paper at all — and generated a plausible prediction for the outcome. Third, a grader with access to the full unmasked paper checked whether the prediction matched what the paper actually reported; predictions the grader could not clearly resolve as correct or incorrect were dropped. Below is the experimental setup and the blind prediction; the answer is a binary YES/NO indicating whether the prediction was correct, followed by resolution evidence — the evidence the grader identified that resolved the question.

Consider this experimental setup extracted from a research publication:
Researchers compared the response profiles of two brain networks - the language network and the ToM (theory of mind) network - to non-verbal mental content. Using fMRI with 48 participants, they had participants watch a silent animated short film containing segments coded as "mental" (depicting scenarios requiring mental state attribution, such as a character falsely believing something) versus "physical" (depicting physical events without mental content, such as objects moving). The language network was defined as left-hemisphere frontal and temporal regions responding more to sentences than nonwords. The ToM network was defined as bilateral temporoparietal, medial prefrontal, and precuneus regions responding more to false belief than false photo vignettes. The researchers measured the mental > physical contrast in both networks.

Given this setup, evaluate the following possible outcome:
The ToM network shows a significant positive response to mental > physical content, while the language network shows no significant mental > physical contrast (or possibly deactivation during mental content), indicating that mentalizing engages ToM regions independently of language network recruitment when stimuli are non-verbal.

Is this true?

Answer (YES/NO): YES